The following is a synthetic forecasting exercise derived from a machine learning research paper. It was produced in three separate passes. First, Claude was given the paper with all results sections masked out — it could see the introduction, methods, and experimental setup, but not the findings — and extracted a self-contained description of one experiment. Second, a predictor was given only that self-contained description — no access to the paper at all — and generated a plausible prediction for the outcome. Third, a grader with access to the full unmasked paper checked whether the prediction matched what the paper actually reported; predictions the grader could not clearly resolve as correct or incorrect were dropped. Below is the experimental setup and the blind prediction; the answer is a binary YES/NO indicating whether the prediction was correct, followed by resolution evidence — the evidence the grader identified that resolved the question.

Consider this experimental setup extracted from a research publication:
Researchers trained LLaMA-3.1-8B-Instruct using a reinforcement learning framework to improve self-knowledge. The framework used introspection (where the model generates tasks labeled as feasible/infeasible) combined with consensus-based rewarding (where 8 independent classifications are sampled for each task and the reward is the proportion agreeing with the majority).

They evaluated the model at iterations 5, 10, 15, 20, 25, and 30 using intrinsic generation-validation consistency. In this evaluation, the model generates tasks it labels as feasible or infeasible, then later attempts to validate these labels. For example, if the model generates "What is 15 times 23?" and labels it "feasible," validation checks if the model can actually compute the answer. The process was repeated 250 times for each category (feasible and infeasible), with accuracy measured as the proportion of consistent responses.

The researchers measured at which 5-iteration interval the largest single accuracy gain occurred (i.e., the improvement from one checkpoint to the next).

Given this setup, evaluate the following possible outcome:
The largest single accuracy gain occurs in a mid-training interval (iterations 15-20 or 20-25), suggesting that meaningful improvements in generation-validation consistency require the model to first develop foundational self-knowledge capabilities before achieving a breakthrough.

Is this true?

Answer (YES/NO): NO